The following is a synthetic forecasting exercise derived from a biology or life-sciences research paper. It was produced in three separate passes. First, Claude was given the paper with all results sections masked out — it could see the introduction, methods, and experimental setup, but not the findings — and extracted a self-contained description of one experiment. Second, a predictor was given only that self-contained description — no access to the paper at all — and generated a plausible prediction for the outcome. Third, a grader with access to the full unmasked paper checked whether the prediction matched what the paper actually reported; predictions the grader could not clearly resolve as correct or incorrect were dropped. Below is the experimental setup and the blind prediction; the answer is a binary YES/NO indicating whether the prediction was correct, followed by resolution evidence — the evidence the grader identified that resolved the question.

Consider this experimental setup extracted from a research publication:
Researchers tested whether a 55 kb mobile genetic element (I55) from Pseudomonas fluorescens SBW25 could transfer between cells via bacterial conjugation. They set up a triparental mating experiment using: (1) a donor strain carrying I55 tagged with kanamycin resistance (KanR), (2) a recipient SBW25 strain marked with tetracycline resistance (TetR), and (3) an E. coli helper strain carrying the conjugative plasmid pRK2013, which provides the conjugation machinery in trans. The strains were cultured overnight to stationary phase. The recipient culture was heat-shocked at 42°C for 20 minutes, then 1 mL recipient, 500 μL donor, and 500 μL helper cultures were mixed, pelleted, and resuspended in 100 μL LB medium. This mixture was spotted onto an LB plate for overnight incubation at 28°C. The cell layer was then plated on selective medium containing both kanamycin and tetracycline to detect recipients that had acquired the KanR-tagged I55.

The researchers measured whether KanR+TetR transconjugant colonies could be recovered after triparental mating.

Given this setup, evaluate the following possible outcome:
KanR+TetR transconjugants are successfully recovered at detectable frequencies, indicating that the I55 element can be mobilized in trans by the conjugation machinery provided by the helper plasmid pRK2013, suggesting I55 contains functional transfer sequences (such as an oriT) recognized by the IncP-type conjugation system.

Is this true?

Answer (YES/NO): NO